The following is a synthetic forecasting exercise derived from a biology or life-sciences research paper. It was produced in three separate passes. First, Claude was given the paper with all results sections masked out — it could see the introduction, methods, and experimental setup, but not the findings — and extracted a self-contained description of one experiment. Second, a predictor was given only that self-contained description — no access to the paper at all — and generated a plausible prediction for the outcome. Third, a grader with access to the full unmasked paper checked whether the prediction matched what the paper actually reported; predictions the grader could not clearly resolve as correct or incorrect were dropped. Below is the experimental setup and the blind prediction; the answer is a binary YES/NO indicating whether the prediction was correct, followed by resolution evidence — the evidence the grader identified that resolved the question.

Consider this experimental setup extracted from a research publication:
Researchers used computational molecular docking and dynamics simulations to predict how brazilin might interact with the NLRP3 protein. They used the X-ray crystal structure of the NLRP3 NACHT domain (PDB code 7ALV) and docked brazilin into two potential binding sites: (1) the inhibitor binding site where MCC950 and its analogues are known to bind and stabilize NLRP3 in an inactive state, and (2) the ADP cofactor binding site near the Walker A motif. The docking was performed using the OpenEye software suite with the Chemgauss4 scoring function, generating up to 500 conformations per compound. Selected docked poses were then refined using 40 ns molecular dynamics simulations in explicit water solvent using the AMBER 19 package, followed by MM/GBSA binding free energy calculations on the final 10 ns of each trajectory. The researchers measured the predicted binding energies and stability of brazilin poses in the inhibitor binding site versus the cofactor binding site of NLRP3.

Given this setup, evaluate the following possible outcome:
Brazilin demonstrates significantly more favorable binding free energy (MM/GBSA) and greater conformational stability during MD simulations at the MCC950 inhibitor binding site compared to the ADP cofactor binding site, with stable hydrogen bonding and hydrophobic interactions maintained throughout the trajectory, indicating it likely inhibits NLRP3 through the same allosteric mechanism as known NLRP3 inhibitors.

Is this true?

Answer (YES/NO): YES